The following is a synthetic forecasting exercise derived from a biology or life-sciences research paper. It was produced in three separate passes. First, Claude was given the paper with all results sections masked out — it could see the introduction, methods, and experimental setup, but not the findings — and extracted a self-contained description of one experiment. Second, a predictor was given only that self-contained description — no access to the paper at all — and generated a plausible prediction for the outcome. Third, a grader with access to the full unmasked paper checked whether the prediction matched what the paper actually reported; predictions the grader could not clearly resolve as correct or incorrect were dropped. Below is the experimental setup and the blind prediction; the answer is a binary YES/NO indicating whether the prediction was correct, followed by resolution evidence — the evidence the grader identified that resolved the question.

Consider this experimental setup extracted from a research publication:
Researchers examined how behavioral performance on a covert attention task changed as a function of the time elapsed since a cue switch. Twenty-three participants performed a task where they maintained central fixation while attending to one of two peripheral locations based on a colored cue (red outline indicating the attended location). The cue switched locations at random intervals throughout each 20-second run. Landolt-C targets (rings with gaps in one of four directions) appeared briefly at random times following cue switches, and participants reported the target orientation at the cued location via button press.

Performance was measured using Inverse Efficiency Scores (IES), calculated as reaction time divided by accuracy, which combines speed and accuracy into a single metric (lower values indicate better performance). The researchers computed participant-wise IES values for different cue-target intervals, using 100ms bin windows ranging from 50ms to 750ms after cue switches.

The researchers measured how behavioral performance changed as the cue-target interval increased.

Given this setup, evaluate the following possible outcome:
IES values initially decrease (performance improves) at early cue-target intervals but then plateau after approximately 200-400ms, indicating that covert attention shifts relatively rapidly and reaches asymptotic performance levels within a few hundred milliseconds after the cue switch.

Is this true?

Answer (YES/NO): NO